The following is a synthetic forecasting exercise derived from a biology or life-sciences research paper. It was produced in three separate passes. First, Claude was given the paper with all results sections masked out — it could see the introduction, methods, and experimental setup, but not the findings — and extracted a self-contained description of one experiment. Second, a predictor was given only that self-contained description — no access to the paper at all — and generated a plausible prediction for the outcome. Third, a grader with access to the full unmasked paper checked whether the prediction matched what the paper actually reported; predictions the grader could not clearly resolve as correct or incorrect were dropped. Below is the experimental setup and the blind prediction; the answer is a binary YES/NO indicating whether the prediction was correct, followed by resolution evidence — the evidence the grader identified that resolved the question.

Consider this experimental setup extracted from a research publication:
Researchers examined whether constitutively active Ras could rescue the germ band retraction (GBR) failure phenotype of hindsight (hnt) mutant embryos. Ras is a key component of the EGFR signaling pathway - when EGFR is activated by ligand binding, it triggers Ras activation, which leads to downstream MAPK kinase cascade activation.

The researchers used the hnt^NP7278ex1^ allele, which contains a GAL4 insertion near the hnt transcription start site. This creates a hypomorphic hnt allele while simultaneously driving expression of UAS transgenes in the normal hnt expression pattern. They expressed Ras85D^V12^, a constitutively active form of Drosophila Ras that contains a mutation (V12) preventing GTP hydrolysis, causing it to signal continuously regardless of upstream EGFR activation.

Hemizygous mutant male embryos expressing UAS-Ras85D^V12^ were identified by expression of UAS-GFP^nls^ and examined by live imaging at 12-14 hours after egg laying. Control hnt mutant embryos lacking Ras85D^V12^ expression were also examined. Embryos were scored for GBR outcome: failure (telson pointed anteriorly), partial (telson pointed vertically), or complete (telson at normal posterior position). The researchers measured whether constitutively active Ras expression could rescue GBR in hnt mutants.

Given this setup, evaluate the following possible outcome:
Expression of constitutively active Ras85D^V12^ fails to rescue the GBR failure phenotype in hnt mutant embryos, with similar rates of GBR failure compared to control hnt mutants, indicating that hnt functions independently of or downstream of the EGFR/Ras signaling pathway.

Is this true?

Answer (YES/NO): NO